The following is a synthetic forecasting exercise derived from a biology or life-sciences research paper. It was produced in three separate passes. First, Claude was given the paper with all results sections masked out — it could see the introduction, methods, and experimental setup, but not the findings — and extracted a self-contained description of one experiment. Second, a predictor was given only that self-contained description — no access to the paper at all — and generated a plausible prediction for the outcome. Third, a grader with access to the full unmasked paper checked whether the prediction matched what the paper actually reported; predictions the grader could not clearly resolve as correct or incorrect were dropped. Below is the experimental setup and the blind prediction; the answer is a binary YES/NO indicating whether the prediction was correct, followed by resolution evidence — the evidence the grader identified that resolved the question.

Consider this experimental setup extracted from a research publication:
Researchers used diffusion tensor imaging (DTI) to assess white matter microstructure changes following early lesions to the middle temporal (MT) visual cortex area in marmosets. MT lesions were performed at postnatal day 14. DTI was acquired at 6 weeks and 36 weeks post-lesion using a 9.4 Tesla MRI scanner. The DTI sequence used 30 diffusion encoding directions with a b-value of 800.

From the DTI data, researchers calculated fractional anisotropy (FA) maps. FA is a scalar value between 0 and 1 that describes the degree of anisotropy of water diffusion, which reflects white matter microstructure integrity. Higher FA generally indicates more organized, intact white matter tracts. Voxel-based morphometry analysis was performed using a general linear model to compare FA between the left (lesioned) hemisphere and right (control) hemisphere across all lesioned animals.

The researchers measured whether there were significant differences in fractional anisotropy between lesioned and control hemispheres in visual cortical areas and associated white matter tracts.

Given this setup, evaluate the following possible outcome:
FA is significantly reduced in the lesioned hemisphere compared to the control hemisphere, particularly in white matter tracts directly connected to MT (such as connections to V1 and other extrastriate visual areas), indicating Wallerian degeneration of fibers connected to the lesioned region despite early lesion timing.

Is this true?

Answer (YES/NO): YES